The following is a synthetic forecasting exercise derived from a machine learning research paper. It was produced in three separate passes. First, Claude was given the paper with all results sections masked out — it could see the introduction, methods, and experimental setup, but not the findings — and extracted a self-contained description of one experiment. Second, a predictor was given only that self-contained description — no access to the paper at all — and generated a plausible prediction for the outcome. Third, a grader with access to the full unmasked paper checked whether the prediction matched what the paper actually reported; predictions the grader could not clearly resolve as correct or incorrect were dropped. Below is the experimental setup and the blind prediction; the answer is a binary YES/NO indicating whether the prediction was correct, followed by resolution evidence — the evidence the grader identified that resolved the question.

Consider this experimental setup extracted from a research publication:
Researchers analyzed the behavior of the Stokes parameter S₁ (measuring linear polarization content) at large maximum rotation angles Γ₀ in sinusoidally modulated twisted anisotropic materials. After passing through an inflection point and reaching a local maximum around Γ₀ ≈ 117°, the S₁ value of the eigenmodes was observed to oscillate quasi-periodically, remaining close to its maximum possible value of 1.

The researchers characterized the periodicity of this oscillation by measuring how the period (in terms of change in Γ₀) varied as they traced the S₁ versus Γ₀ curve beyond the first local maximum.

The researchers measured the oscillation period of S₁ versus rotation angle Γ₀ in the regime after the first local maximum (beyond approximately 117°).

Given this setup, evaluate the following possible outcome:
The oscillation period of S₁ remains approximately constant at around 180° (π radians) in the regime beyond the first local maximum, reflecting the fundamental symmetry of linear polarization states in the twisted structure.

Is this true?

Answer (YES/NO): NO